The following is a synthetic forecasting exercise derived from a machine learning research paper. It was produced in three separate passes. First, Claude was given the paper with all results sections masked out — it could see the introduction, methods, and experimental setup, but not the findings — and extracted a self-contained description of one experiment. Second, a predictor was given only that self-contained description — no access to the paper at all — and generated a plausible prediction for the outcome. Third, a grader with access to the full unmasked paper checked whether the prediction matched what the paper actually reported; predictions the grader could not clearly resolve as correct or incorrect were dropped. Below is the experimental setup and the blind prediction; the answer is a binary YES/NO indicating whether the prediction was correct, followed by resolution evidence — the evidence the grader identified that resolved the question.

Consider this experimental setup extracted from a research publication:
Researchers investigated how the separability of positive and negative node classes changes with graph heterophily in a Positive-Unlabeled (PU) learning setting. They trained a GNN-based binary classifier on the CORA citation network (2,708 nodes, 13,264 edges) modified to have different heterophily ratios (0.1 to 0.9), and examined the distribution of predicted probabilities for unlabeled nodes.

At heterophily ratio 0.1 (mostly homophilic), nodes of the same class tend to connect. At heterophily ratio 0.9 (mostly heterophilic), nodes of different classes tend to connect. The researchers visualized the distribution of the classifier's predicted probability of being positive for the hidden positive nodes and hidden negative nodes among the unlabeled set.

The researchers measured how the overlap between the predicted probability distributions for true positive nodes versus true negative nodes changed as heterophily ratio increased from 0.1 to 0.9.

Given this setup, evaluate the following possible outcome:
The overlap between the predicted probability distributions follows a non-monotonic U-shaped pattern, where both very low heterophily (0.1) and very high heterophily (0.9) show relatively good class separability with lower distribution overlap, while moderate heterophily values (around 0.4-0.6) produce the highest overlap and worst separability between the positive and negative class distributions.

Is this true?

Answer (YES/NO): NO